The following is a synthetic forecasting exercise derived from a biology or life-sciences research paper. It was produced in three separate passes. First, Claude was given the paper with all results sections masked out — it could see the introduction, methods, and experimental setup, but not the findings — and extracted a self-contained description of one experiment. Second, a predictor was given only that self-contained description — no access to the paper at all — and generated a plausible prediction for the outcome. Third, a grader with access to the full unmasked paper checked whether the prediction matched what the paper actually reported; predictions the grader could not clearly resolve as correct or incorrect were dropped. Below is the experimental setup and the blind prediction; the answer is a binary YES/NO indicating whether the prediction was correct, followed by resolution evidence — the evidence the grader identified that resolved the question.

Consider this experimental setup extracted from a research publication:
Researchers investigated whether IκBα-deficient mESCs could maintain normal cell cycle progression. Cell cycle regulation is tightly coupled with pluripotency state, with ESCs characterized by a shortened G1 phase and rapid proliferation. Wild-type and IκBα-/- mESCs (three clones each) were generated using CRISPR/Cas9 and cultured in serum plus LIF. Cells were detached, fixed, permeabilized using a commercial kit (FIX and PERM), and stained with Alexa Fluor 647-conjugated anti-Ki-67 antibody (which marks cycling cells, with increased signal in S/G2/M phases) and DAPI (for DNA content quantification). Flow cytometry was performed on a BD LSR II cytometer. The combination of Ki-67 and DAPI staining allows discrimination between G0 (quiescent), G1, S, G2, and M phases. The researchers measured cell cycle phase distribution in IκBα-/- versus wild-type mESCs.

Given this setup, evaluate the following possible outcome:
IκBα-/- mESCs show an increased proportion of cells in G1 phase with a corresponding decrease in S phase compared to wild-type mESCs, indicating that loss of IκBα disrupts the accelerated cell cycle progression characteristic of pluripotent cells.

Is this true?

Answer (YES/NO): NO